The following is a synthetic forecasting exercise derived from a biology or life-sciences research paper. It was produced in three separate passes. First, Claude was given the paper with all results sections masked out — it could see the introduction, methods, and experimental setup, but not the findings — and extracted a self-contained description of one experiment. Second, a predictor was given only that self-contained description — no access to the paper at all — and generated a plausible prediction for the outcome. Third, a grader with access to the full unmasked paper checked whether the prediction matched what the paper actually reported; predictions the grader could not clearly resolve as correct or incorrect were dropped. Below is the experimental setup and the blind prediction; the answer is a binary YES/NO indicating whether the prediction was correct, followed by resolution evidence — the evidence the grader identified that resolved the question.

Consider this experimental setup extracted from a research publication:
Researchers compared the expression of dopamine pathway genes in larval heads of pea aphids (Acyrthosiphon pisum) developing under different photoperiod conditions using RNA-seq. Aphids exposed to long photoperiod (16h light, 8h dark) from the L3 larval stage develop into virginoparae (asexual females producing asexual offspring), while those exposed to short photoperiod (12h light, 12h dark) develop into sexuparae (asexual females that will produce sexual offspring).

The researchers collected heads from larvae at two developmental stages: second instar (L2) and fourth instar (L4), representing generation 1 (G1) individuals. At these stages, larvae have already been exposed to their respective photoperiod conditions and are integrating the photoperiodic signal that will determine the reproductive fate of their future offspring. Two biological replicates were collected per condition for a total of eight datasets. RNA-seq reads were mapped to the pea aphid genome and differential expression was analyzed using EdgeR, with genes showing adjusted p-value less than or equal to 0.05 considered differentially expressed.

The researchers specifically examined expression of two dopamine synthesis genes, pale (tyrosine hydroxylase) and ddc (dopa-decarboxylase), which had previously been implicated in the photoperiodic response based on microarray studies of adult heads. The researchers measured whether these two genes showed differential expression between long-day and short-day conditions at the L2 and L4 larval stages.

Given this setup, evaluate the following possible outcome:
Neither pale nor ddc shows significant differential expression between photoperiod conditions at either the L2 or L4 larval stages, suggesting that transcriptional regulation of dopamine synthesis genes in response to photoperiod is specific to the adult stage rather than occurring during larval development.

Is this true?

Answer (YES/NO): NO